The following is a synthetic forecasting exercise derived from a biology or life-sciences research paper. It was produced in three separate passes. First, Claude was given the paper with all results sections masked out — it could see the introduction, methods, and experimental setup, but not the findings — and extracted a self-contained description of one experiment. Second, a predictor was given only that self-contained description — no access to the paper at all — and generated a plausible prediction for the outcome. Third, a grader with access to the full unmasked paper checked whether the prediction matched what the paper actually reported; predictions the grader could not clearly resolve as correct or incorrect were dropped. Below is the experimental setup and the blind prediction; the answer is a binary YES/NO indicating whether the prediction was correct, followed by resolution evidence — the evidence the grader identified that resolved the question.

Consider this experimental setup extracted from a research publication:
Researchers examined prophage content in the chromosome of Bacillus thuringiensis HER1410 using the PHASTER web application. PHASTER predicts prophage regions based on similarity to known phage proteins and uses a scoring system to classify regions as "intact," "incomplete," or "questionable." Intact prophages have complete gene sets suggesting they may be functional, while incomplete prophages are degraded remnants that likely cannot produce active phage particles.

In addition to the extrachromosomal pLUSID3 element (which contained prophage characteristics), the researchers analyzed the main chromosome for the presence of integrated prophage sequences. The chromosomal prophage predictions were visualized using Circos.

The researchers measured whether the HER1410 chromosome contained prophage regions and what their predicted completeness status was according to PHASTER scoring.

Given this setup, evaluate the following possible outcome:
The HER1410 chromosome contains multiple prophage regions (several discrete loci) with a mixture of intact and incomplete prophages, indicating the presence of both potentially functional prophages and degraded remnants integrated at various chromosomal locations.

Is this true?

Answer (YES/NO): YES